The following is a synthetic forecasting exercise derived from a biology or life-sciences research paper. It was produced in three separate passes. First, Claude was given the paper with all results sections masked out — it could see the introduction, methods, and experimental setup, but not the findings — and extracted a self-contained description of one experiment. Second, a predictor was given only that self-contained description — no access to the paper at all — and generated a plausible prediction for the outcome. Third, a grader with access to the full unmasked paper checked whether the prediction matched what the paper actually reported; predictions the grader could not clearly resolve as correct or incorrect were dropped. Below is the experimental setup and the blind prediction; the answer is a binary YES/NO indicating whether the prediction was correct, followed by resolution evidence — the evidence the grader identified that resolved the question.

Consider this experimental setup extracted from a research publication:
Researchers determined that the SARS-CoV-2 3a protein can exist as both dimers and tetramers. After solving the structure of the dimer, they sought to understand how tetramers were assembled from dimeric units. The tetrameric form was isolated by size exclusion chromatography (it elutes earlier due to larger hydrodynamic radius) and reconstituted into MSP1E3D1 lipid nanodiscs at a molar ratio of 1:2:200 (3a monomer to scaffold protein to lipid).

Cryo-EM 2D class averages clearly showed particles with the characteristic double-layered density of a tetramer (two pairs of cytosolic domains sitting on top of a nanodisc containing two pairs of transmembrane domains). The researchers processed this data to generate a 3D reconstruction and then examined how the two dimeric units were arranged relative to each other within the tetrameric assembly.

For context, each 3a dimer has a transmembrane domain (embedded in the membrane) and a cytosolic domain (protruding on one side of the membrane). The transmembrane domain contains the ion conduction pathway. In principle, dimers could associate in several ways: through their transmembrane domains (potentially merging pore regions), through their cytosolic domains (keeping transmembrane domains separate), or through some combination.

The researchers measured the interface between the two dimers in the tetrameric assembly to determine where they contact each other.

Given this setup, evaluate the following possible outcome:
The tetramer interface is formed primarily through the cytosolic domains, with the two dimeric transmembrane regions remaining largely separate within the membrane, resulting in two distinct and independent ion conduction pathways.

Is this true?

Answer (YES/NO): YES